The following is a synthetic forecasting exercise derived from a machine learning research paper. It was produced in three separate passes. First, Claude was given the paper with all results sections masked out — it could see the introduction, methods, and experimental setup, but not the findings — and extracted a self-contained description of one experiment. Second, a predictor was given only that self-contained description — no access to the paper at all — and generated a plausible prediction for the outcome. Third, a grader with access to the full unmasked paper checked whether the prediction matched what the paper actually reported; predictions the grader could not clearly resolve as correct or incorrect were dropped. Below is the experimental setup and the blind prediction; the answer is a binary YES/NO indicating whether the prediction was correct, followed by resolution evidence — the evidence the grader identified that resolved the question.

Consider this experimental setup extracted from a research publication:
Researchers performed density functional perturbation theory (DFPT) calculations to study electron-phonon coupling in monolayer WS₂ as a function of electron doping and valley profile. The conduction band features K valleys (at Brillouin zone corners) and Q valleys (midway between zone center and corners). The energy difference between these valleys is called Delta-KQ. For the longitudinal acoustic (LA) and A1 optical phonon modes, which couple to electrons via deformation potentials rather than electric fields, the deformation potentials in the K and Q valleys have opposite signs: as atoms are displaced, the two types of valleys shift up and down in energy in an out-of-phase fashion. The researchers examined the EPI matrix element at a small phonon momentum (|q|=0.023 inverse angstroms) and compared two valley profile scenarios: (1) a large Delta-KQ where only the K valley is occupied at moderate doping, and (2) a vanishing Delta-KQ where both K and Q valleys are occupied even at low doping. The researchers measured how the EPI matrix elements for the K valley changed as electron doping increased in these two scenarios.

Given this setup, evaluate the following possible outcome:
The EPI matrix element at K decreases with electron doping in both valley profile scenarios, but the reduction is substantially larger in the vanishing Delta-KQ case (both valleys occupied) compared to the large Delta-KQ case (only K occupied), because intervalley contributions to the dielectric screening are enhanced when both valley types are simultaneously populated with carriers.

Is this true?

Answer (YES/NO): NO